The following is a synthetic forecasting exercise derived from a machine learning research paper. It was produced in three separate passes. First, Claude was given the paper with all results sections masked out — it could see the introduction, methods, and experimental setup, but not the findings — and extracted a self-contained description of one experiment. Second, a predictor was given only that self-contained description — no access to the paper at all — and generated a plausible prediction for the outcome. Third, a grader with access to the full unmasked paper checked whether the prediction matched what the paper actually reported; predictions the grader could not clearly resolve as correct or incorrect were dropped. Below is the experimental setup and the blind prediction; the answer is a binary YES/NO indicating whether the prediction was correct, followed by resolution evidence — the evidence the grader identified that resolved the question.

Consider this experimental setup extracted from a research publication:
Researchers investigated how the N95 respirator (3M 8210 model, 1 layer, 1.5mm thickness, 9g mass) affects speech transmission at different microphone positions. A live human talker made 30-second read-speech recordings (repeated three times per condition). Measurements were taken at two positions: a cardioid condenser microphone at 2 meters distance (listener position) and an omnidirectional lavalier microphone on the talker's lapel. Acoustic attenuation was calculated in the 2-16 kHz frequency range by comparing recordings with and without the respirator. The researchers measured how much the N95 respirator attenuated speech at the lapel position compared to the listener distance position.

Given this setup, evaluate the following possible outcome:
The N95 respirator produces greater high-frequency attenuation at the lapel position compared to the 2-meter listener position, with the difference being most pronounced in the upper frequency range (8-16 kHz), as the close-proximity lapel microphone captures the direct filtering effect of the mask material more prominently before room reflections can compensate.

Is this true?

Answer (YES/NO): NO